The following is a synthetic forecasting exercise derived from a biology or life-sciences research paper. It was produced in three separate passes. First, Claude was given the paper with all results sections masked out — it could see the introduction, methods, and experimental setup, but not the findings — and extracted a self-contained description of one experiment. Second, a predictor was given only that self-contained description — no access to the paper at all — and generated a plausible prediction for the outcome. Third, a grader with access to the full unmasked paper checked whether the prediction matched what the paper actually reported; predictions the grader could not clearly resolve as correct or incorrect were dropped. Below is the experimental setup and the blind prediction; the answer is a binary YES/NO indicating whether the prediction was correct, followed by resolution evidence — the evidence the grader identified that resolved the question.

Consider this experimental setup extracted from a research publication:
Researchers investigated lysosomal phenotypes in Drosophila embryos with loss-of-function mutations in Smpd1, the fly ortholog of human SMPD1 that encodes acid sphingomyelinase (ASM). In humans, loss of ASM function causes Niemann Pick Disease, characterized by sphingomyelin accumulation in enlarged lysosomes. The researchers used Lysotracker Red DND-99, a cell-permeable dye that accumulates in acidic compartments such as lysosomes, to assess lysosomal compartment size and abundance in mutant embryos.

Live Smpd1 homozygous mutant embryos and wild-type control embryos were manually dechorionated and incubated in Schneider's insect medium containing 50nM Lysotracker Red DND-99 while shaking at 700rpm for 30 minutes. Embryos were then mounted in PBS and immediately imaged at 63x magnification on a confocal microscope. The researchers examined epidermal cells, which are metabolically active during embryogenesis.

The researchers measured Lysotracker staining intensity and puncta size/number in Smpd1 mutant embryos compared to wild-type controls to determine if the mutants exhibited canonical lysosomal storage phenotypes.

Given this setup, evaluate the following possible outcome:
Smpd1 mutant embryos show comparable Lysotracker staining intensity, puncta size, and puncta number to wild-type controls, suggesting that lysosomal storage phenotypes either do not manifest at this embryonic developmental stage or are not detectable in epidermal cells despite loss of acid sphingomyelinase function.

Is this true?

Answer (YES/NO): YES